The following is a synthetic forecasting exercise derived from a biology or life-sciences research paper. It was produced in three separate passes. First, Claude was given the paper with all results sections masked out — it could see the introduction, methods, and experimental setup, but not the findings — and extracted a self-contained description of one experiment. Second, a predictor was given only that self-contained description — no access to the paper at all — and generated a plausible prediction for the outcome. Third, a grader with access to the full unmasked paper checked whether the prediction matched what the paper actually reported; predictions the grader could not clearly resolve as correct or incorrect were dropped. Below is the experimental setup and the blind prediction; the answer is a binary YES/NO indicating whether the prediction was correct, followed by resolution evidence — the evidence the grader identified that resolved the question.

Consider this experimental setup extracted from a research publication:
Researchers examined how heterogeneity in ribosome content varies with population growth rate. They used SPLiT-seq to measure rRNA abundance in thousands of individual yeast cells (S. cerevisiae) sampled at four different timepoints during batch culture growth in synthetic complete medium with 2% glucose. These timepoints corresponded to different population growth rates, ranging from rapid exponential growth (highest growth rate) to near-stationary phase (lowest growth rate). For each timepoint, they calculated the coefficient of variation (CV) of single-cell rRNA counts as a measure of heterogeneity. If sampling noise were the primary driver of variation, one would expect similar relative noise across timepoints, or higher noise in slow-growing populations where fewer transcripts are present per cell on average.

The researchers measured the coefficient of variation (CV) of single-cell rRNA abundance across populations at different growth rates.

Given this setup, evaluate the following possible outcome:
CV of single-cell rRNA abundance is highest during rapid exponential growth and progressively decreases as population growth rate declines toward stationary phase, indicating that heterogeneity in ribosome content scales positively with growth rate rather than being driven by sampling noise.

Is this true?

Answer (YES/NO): YES